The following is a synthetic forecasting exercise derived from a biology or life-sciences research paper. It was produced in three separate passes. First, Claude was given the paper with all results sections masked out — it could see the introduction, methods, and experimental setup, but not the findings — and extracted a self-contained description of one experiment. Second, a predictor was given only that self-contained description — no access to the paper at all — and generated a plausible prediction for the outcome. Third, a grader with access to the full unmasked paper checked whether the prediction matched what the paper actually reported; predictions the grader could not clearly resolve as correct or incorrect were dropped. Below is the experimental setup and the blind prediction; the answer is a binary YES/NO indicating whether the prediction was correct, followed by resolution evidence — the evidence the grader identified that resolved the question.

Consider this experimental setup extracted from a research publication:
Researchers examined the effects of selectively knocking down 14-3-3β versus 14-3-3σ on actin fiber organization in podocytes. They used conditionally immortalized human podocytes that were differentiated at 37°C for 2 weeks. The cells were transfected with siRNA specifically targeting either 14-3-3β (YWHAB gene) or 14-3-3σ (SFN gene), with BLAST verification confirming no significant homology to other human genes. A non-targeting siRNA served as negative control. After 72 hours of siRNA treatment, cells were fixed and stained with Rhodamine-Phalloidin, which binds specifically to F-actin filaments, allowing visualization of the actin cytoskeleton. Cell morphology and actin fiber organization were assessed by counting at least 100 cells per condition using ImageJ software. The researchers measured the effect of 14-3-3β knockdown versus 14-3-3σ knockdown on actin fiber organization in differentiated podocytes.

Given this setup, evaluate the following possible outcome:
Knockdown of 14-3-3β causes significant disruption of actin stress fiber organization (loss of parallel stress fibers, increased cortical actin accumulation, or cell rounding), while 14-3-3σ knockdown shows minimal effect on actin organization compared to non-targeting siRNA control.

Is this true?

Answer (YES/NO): YES